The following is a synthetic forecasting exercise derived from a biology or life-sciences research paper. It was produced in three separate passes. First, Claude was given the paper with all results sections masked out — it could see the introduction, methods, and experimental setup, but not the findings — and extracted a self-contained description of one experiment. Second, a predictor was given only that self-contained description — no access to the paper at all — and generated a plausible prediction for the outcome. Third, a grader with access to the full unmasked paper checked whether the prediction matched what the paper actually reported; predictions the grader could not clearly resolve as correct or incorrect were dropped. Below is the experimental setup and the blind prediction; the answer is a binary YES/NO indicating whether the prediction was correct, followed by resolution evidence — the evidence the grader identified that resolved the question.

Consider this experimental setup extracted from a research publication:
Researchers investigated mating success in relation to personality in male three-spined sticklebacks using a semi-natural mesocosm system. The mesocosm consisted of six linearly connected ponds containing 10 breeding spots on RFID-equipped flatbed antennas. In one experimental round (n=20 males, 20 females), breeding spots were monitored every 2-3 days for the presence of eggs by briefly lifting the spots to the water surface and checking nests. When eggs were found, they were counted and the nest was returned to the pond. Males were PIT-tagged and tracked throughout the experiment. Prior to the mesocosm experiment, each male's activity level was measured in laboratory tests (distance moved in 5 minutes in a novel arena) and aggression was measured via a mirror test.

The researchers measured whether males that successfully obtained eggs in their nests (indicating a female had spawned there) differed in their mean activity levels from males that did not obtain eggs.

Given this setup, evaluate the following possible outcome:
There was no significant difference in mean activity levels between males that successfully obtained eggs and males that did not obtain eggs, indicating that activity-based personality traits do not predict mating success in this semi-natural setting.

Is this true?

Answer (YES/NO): NO